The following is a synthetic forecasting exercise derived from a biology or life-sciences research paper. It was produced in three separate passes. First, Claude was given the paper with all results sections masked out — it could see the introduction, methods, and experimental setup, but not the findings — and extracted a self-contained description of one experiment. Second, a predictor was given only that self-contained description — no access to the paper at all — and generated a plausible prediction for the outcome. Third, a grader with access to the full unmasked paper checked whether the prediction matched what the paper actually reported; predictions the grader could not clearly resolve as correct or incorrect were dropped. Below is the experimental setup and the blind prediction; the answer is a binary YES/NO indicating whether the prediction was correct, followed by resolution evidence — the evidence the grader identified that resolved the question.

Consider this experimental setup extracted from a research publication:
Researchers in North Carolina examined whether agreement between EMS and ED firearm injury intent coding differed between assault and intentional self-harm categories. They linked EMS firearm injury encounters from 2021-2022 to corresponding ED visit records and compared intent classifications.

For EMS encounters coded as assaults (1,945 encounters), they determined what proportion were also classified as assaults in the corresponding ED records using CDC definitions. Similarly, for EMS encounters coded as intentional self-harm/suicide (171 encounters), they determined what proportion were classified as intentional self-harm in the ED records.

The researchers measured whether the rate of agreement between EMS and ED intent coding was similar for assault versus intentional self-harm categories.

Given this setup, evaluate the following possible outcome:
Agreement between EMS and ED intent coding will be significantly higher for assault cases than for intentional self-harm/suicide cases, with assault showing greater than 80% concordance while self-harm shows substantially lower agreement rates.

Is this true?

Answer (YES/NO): NO